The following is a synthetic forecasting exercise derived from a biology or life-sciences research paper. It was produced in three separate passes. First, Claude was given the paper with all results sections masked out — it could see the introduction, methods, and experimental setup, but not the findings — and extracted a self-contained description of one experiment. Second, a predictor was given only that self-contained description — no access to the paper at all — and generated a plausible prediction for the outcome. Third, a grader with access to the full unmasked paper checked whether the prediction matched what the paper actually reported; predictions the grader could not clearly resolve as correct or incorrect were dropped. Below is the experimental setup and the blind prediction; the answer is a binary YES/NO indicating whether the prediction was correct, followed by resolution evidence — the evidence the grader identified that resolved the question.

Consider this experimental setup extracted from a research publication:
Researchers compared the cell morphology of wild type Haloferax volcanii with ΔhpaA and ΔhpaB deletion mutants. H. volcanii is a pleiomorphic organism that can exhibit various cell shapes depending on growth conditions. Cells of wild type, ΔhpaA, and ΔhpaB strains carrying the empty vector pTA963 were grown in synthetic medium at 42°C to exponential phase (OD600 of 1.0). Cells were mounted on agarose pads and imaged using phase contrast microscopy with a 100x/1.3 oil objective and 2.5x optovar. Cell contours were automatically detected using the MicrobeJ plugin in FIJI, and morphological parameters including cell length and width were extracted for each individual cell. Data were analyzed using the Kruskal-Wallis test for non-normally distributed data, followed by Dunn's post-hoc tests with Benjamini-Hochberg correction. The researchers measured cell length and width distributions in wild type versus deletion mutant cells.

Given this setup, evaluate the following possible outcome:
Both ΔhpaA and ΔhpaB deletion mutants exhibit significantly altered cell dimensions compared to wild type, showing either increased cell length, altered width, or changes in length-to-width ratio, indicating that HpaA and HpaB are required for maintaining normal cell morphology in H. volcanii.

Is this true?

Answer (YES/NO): NO